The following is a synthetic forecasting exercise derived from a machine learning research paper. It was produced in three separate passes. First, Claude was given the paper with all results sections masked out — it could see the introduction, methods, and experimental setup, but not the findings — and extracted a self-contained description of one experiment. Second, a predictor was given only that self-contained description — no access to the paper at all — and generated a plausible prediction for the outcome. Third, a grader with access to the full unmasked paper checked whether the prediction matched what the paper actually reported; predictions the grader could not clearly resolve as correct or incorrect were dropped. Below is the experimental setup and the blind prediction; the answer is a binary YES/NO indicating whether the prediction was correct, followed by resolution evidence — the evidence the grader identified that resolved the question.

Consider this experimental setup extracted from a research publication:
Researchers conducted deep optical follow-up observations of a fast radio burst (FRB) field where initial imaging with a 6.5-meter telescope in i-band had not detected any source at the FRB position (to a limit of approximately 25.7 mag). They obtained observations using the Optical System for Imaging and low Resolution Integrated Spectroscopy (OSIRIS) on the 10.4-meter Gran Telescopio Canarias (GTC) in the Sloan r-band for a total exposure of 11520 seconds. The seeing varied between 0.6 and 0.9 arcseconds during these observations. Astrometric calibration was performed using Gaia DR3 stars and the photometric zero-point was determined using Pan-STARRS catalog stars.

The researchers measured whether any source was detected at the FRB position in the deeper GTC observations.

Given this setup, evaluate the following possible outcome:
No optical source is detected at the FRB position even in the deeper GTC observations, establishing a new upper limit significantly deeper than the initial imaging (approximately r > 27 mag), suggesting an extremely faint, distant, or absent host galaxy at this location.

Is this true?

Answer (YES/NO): NO